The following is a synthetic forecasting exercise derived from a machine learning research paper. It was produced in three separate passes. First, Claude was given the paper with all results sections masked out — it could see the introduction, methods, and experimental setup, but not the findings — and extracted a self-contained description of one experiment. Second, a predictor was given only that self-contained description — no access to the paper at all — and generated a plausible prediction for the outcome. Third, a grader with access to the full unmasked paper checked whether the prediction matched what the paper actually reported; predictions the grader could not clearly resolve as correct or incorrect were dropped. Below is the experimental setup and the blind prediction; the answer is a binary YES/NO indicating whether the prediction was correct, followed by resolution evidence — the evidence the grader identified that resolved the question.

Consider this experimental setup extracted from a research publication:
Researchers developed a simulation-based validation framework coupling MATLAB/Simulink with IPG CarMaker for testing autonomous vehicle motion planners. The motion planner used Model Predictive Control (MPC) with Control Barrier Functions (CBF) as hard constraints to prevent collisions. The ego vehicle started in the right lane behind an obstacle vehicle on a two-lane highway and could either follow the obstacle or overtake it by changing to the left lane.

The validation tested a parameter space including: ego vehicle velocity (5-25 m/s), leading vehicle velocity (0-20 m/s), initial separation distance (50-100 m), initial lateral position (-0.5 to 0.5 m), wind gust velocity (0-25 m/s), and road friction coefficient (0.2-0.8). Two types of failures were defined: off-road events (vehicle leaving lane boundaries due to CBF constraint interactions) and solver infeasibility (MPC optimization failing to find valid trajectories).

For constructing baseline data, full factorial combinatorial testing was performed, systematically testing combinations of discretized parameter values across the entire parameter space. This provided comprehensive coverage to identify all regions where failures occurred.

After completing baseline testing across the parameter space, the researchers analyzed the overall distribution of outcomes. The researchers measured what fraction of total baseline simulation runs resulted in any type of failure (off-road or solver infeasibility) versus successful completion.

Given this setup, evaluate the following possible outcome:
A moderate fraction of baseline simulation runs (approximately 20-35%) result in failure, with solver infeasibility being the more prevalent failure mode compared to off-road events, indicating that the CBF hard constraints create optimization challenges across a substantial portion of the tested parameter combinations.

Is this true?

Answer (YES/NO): NO